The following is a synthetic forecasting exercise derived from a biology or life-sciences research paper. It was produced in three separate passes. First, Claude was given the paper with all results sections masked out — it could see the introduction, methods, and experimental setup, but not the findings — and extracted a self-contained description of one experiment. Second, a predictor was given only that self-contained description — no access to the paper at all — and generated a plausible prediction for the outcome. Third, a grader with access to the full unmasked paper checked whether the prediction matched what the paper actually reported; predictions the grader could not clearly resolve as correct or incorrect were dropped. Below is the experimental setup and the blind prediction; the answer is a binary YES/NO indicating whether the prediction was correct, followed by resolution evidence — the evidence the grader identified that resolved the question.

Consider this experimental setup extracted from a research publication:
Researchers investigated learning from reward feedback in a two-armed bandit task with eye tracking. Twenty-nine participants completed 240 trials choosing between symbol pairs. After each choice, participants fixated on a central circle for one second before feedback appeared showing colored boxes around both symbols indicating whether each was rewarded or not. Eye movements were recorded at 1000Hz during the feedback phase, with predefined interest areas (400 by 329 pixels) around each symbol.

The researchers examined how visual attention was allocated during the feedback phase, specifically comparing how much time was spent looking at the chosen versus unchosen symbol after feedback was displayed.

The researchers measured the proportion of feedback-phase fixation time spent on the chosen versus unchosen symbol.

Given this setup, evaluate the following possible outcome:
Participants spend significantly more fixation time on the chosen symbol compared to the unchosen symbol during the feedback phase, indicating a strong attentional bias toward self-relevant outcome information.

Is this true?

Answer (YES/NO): NO